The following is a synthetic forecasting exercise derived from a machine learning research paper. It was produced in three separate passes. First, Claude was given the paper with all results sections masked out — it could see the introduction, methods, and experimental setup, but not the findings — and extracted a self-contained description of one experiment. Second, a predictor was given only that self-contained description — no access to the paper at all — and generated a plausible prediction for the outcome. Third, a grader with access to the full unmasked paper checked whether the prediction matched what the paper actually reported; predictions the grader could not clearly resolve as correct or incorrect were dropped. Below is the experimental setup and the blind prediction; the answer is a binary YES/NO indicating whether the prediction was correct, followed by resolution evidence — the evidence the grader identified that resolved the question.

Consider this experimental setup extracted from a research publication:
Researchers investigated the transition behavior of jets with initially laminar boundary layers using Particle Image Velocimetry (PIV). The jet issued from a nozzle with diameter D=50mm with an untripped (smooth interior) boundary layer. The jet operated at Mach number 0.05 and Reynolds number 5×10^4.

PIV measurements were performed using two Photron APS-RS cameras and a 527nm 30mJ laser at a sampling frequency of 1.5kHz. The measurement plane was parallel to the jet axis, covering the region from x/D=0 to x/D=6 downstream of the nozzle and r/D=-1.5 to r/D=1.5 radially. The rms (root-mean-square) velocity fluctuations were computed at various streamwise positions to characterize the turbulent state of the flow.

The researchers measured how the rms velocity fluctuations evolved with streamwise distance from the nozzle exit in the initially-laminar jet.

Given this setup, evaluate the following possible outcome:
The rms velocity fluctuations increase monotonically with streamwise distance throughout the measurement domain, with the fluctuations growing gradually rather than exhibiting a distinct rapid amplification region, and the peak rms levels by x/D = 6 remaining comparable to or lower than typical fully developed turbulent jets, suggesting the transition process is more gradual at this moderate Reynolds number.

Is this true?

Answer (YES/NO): NO